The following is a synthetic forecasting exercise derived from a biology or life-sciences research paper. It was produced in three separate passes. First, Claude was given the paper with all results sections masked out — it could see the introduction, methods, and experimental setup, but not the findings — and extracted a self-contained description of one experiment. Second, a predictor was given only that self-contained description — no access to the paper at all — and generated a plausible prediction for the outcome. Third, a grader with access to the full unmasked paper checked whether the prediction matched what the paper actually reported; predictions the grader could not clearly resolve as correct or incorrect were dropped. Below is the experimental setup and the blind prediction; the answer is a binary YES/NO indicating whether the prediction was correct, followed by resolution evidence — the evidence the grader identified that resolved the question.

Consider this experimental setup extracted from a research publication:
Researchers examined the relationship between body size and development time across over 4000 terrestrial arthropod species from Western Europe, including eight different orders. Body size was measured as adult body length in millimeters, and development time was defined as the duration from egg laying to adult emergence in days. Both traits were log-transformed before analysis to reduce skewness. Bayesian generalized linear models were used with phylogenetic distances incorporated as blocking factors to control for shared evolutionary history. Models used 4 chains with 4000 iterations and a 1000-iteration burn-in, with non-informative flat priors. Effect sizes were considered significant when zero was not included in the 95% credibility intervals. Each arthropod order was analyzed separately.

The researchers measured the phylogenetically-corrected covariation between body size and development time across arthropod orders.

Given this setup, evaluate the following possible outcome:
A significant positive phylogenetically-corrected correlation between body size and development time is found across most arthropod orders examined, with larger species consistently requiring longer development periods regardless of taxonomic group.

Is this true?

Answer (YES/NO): NO